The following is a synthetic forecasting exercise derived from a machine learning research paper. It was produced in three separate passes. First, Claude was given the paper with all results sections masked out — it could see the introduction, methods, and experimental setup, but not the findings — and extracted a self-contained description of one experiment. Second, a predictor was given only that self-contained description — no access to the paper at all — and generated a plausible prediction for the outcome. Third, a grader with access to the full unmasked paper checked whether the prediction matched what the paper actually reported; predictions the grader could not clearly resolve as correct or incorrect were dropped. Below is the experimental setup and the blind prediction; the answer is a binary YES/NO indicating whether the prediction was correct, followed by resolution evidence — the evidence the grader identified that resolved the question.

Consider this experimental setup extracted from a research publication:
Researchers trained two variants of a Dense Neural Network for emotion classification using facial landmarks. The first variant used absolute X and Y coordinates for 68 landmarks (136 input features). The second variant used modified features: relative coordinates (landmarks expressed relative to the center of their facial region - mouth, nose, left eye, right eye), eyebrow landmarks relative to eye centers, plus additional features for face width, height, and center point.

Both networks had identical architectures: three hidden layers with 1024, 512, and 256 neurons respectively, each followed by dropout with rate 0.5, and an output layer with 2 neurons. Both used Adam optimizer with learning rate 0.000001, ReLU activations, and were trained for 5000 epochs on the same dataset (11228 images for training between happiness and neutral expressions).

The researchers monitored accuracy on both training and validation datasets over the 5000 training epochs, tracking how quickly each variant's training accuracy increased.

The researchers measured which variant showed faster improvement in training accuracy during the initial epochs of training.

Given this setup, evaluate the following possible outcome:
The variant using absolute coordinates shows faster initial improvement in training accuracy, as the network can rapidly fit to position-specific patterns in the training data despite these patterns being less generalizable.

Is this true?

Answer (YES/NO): NO